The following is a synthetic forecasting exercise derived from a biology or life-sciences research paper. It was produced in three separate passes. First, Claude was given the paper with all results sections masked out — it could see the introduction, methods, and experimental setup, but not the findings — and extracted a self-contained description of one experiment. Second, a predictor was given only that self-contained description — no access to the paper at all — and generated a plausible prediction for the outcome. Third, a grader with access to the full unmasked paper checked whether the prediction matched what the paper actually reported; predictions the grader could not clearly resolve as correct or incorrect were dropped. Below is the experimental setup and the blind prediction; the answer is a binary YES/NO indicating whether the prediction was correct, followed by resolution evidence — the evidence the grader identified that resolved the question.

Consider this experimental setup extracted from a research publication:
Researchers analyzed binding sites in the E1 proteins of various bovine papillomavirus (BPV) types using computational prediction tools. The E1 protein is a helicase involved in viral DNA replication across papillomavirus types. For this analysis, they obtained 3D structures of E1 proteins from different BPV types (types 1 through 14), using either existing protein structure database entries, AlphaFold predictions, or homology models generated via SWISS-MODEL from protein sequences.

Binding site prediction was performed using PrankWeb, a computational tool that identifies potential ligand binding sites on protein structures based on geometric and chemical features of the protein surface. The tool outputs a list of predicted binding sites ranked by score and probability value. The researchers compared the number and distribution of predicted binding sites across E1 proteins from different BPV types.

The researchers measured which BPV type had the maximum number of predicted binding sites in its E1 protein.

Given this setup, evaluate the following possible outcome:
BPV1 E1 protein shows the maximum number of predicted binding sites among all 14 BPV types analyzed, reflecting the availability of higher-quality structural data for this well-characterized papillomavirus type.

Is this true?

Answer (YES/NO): NO